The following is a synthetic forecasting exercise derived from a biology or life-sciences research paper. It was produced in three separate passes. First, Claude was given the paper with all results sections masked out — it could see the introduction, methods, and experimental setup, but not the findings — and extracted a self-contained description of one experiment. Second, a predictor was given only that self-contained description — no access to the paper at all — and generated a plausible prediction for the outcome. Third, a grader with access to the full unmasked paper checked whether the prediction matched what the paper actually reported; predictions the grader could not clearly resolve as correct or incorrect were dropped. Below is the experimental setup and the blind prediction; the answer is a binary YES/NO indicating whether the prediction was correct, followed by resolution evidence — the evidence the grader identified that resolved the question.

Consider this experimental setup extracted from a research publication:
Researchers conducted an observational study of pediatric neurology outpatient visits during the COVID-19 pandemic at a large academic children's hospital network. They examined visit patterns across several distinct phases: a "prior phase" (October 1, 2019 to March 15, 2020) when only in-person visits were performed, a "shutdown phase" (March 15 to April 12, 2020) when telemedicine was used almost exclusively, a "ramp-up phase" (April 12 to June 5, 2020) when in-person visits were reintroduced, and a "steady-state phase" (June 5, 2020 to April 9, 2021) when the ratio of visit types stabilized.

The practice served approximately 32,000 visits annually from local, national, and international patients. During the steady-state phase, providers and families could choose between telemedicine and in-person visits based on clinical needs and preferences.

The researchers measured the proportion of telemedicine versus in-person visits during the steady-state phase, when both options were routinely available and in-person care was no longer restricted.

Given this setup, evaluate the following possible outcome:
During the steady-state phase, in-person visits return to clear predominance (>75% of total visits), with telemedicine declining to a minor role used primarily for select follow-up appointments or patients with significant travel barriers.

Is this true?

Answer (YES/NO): NO